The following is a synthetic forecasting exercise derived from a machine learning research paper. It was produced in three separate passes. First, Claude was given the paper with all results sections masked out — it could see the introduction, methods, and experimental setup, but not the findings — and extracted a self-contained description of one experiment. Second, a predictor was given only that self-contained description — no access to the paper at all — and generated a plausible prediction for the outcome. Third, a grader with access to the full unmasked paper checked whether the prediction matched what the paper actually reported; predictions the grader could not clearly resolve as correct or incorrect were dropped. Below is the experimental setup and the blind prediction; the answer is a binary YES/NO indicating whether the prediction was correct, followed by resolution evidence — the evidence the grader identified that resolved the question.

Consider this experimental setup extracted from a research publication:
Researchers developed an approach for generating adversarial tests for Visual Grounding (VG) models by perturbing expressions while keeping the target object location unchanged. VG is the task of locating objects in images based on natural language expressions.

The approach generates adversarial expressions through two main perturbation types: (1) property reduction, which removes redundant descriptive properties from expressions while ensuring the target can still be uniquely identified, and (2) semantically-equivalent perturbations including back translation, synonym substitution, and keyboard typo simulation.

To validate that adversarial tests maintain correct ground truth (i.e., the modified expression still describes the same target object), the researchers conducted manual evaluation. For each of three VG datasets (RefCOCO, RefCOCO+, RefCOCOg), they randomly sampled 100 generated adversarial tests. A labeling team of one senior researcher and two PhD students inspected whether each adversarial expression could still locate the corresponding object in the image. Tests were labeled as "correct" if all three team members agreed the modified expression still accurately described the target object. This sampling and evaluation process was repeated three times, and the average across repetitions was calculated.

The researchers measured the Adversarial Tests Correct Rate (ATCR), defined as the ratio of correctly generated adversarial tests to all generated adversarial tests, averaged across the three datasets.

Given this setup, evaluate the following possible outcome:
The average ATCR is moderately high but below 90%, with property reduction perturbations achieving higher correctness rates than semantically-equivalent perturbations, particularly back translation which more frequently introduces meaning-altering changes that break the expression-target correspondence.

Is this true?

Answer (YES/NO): NO